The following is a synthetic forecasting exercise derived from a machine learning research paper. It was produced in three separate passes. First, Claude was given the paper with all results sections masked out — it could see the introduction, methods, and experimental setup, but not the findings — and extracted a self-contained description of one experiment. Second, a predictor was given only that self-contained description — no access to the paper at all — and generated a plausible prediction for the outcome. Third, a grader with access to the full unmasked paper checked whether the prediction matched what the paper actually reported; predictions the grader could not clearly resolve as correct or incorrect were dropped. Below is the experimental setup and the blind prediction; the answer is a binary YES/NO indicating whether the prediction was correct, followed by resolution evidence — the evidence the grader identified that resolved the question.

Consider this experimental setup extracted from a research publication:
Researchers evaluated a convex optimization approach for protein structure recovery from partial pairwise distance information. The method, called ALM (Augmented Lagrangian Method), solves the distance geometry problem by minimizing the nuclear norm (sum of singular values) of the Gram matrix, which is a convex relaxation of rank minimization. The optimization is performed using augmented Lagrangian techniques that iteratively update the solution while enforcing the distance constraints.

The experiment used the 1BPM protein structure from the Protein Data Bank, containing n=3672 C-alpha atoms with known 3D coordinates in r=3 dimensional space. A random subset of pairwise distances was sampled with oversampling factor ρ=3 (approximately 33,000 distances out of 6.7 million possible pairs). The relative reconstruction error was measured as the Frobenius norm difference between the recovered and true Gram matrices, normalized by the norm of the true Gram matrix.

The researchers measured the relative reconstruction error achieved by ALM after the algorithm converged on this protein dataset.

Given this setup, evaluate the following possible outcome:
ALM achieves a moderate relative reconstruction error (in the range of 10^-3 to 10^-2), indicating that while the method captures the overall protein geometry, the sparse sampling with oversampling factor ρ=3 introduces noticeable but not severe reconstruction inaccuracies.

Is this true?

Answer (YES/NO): NO